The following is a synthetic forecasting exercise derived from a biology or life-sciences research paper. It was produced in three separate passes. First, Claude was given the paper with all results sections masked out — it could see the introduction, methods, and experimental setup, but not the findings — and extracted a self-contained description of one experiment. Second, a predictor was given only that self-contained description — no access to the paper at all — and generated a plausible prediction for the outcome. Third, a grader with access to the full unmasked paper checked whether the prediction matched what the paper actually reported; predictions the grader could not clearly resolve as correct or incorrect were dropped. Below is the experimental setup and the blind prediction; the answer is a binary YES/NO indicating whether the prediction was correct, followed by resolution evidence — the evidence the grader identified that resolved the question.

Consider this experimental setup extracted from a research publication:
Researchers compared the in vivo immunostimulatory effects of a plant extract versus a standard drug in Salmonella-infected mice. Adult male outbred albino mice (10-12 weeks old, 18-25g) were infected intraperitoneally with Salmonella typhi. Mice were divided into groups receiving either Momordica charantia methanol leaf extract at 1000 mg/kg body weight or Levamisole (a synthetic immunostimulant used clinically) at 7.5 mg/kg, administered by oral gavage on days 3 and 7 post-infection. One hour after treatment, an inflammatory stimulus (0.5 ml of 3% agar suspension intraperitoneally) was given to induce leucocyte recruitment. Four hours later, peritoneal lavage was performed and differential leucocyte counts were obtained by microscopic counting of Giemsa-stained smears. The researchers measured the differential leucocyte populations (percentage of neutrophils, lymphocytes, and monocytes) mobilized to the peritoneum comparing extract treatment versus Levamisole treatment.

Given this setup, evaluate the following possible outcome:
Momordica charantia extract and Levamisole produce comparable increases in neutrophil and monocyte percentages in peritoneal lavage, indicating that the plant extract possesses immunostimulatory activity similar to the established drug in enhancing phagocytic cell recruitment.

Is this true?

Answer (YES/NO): NO